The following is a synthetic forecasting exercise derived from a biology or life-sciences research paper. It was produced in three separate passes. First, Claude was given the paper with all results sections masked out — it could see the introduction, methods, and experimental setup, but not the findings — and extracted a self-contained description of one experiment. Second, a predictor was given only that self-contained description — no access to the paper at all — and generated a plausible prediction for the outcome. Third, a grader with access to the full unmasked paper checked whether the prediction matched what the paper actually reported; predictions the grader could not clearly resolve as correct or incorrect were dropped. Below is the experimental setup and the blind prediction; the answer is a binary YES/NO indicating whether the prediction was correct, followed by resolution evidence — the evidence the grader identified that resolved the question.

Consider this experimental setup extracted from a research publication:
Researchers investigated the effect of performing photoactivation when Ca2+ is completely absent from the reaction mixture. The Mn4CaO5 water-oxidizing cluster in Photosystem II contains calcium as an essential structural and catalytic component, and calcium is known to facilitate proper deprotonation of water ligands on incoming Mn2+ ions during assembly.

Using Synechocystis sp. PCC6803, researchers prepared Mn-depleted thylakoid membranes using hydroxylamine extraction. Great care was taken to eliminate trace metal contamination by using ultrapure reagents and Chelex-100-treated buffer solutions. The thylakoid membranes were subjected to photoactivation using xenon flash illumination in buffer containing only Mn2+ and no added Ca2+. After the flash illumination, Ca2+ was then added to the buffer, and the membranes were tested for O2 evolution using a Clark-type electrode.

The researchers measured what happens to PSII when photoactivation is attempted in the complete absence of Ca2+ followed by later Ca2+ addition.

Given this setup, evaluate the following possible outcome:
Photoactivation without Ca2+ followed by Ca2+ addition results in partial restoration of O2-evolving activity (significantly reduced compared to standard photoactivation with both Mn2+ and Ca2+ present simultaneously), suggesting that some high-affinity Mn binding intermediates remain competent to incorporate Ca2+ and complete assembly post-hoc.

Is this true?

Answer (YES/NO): NO